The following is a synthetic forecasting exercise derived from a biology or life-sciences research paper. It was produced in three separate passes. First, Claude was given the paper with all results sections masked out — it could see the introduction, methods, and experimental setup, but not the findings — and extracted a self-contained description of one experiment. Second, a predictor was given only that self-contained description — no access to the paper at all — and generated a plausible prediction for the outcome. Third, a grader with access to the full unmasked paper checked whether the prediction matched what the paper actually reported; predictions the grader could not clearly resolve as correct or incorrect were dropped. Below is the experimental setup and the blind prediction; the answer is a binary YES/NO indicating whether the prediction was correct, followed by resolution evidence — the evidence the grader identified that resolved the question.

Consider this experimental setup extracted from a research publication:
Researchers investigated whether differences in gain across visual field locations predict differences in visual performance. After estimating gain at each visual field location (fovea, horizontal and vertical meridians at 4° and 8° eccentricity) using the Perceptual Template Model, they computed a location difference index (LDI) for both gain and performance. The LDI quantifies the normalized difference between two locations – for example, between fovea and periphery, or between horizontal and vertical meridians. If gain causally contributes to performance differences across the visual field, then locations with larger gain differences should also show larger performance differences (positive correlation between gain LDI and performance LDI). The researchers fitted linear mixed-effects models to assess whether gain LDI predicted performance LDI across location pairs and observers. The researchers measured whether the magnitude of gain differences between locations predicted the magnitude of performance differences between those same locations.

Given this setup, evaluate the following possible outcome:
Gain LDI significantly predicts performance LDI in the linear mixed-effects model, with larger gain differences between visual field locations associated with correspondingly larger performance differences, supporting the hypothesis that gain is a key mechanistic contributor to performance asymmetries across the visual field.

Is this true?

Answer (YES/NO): NO